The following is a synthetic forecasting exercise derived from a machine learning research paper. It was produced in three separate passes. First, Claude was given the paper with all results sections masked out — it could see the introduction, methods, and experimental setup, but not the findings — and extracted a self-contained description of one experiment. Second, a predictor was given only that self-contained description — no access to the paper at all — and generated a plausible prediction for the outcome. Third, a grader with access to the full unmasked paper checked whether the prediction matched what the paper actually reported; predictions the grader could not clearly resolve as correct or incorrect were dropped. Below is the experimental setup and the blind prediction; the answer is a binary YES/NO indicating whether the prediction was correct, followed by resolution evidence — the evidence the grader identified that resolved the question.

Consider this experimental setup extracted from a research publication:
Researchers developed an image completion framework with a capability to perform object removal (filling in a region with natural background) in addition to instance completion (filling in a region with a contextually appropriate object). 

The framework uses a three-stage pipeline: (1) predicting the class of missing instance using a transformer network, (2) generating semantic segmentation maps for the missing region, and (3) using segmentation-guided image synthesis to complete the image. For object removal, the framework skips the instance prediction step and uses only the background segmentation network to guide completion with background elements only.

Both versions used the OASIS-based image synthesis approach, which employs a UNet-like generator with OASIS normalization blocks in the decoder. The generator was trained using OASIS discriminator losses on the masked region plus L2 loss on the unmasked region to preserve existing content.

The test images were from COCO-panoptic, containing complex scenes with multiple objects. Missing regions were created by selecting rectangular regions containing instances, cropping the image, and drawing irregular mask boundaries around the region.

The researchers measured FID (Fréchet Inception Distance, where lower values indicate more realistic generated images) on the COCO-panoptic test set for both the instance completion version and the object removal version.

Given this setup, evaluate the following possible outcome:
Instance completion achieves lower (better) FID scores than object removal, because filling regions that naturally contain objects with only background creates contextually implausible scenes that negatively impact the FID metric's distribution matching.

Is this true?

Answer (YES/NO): NO